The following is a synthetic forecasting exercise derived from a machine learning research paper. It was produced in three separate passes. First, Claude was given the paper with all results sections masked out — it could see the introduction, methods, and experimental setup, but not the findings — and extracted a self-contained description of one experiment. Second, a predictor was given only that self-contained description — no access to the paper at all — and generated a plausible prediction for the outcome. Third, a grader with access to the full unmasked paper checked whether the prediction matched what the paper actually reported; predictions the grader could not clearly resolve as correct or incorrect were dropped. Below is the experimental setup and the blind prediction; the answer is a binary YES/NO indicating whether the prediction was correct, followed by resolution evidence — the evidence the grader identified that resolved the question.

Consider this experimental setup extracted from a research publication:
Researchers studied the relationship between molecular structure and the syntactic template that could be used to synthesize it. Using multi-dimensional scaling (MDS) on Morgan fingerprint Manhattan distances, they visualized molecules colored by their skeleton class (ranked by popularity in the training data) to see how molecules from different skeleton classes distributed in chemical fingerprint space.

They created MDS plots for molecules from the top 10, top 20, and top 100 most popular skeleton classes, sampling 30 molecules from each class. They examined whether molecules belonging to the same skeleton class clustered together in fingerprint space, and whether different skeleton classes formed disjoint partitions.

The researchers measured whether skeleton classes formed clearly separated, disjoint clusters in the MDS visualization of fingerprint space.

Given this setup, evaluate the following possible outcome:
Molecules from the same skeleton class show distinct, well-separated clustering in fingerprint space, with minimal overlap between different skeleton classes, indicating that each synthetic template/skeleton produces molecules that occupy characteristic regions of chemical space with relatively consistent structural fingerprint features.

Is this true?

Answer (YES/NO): NO